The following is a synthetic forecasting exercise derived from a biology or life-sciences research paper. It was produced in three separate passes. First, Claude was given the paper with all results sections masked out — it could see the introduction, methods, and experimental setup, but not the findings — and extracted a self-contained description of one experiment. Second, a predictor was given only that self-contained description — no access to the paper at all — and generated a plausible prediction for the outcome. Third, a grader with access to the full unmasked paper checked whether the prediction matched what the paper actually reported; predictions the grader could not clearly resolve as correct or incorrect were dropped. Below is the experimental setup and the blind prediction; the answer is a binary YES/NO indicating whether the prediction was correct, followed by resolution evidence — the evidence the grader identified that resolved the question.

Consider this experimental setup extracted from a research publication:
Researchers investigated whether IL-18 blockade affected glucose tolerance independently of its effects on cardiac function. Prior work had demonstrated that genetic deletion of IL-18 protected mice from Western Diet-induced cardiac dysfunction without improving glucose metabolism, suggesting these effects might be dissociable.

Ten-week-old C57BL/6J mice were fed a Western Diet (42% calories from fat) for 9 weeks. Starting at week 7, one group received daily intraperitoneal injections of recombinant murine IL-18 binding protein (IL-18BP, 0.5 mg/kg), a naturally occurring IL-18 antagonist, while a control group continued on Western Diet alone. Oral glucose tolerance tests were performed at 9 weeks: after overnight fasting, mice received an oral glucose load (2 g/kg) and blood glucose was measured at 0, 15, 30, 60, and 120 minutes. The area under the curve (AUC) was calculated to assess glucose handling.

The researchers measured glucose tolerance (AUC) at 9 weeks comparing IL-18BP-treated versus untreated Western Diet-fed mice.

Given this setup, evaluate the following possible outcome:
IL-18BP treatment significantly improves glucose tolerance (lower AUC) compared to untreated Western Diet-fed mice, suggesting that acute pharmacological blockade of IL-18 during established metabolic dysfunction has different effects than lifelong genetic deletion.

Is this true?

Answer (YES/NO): NO